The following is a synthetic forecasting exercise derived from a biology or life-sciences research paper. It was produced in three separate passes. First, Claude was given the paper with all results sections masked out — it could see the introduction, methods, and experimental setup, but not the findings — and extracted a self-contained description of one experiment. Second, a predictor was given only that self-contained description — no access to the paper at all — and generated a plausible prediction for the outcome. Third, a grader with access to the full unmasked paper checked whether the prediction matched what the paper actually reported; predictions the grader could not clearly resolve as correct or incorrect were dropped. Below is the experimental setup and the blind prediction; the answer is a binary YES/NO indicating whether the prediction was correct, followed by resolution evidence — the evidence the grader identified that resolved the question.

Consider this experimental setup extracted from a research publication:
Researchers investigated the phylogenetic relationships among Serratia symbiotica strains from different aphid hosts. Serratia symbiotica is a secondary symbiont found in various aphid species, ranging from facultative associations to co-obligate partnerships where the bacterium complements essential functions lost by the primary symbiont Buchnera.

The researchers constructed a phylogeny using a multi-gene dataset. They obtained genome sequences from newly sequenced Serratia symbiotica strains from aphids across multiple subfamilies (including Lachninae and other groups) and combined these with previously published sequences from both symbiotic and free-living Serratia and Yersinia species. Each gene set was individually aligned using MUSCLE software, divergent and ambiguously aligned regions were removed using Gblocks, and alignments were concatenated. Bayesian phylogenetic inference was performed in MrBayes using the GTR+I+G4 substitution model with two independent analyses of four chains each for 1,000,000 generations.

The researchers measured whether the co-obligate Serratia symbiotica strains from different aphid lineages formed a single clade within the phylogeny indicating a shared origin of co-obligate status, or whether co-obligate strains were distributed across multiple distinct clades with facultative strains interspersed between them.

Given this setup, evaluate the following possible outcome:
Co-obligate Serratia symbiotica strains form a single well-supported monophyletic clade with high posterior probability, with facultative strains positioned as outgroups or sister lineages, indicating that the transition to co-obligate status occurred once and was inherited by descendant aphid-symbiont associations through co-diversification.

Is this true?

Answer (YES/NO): NO